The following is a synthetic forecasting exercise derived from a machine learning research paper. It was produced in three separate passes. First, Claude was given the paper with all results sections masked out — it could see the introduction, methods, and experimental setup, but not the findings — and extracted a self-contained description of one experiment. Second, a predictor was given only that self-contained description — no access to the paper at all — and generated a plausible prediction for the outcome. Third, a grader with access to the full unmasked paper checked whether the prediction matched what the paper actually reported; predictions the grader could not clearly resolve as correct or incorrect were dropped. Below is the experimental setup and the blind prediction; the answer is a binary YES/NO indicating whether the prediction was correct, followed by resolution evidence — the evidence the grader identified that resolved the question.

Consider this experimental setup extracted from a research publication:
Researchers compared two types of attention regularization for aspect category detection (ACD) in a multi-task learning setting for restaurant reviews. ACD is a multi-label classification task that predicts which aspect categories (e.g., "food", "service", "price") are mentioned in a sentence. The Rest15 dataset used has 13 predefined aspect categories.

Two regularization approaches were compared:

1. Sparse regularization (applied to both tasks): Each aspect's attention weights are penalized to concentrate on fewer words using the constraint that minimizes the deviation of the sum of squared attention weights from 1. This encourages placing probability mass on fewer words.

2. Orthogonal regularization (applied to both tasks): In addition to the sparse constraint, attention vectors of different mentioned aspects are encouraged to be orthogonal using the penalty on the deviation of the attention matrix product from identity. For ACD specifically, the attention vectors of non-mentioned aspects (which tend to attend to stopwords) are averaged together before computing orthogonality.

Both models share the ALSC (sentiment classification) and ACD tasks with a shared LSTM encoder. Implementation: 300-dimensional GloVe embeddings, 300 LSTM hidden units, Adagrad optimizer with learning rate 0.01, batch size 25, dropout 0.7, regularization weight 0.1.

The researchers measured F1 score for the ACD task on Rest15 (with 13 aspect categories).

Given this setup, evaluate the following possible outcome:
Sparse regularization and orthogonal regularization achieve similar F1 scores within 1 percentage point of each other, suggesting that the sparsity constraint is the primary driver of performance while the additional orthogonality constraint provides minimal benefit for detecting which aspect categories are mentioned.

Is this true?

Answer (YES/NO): NO